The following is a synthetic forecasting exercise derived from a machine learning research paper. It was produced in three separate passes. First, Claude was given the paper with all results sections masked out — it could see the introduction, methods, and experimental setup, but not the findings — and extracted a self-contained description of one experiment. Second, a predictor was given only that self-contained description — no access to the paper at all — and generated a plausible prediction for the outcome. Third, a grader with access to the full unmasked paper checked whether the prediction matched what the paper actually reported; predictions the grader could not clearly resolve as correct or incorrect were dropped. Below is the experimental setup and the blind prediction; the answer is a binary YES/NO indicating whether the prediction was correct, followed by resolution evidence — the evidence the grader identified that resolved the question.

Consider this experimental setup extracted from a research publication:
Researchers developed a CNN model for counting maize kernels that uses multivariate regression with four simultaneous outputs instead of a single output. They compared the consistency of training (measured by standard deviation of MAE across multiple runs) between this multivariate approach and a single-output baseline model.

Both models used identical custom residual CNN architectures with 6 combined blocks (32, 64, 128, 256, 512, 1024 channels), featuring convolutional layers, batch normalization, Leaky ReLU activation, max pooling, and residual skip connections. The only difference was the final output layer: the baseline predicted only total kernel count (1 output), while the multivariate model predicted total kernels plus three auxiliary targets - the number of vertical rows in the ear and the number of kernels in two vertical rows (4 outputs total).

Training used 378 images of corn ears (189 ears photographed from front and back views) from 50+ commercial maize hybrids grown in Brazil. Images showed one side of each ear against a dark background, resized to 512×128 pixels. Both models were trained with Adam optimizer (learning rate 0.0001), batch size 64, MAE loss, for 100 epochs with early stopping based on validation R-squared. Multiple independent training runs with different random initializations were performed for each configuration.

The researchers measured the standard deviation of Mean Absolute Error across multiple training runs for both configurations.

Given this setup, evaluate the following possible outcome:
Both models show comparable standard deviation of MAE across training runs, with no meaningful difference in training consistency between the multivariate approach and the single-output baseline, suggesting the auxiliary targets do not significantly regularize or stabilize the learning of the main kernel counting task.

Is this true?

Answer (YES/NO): YES